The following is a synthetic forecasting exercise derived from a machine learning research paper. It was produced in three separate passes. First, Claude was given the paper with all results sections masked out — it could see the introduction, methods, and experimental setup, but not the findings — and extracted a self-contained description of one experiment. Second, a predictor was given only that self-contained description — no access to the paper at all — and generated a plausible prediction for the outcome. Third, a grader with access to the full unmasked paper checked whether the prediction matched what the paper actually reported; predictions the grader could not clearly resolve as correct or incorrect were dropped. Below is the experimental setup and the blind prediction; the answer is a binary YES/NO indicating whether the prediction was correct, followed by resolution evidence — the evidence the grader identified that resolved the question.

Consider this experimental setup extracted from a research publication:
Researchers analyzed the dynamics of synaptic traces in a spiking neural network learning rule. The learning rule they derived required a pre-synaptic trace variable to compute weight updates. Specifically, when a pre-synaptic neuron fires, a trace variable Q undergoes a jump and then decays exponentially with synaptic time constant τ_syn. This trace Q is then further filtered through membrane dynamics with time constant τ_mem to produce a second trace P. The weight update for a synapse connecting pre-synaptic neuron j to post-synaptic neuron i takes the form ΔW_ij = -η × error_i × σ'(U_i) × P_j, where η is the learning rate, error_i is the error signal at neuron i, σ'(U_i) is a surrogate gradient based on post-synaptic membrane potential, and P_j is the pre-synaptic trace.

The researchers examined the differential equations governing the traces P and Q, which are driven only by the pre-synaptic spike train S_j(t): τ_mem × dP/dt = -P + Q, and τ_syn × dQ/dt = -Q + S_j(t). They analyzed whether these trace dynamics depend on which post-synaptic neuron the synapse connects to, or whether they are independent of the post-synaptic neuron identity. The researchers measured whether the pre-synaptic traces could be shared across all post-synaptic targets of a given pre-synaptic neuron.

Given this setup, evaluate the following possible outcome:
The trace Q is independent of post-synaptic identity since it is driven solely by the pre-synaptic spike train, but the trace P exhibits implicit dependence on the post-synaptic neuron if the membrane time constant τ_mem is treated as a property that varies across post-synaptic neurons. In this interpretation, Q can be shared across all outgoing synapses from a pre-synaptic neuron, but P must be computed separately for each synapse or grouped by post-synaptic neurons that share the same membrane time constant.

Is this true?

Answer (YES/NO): NO